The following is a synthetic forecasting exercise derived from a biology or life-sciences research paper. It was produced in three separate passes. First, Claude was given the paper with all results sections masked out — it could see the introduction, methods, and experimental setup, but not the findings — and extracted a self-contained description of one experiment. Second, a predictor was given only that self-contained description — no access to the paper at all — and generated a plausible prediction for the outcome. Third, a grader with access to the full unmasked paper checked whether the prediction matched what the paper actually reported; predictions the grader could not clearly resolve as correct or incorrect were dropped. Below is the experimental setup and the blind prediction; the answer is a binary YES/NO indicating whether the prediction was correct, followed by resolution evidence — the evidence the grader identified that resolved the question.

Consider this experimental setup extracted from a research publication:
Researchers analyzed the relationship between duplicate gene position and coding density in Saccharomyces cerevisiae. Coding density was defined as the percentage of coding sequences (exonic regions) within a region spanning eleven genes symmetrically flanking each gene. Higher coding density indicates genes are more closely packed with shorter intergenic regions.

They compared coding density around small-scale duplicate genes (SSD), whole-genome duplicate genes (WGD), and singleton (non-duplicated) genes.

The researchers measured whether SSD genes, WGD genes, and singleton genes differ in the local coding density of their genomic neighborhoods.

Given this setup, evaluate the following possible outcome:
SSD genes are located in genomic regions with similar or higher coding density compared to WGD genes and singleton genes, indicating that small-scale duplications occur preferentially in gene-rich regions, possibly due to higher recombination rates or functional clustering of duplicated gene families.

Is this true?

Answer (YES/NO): NO